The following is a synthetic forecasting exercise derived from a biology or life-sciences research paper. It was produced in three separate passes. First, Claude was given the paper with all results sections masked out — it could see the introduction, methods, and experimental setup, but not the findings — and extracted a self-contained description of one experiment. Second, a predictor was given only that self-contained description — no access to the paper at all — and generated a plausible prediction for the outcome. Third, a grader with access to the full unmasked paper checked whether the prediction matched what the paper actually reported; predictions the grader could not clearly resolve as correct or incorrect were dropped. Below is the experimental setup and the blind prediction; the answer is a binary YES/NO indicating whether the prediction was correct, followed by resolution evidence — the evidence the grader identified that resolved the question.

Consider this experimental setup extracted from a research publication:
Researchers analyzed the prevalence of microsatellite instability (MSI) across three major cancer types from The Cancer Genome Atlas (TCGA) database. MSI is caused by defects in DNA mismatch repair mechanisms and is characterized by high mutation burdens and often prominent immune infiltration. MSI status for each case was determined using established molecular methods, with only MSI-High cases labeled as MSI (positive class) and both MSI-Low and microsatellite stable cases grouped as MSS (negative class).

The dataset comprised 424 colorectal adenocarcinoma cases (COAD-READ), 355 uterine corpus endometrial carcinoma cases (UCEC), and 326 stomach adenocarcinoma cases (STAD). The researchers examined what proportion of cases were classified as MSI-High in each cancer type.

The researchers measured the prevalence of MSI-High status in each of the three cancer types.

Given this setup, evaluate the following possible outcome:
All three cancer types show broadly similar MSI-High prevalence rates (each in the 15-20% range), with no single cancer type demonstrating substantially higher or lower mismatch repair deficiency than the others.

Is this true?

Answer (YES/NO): NO